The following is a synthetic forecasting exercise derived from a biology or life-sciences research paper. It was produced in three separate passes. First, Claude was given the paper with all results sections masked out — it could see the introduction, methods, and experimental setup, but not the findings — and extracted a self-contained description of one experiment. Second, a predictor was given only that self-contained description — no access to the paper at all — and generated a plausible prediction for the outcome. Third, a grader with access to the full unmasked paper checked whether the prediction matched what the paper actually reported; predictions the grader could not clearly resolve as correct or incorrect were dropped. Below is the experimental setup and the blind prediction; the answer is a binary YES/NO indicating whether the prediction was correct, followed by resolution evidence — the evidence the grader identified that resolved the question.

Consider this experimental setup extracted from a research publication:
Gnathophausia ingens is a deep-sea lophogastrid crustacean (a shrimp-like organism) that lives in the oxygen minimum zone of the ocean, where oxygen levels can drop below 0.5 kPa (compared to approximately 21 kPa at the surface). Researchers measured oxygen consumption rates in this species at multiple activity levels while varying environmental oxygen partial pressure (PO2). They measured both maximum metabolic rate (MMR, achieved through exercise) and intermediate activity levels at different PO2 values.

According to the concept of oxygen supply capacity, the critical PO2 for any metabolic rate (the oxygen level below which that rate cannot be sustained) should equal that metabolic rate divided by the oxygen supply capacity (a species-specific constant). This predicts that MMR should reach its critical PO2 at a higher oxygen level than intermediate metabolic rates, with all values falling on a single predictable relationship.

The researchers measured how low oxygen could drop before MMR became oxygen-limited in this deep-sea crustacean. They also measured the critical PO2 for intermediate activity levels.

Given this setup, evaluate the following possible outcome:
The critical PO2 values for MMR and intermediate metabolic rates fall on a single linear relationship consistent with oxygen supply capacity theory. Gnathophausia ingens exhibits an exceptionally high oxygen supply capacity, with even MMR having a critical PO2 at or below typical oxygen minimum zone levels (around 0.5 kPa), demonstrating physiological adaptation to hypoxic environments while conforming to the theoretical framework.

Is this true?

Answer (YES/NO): NO